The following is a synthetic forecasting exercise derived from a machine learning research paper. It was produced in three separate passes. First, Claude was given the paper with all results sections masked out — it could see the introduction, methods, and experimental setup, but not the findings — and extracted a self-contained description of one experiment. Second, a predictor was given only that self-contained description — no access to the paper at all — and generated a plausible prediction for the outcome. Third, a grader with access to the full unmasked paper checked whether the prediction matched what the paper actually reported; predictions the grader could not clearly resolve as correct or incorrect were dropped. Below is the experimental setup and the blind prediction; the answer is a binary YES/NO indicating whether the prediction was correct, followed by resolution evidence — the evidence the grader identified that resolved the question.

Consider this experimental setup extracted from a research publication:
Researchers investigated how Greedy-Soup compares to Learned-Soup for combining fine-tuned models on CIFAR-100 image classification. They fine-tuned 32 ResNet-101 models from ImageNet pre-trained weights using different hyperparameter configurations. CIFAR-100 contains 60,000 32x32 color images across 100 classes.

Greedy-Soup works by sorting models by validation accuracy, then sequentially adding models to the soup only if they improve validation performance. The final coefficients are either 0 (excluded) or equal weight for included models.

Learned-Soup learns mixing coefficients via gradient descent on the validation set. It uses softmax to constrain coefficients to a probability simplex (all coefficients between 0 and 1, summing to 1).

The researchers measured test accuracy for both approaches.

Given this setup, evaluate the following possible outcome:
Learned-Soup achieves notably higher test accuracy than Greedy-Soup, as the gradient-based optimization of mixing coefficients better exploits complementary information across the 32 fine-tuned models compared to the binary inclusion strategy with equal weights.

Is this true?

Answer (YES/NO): NO